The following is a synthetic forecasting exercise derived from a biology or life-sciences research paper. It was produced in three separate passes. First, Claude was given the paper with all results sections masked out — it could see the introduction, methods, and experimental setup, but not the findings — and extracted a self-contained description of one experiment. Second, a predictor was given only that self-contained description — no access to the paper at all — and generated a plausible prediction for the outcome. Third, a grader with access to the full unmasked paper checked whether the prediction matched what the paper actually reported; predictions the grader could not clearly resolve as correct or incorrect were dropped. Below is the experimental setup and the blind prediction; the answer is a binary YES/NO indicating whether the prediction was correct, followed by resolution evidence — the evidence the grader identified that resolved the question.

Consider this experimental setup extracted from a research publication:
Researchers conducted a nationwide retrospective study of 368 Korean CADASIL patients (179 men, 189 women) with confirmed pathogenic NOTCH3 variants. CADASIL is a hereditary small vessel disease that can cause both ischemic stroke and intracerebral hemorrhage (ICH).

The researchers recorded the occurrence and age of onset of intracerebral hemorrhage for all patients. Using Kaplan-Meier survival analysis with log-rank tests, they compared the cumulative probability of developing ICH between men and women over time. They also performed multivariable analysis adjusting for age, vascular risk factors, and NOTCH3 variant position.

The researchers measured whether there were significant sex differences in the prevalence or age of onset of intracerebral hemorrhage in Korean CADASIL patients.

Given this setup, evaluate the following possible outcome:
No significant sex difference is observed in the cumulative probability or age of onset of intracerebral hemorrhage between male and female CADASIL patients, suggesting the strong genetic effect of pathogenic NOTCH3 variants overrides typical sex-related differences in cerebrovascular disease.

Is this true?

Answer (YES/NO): YES